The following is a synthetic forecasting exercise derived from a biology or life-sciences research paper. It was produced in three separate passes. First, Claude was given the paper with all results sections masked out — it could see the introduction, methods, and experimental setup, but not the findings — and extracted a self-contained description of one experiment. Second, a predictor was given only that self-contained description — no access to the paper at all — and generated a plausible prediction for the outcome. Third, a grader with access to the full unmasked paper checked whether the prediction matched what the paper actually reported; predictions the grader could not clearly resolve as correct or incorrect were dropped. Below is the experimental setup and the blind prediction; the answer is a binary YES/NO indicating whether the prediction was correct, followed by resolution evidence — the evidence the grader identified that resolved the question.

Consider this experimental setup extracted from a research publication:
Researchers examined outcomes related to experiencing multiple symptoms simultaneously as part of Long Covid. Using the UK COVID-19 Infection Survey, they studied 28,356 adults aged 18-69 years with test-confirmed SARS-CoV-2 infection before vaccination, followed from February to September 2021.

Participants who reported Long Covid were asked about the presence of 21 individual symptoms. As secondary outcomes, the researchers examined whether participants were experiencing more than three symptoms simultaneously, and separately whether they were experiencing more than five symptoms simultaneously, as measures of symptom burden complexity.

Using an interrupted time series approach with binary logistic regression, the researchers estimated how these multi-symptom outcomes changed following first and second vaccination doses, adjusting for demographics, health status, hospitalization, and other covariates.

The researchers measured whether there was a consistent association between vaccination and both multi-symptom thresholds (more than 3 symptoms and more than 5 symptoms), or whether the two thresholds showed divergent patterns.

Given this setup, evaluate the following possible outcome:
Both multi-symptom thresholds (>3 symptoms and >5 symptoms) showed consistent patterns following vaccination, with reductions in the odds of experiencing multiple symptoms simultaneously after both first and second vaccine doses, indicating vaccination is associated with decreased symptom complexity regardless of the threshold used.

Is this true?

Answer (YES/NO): YES